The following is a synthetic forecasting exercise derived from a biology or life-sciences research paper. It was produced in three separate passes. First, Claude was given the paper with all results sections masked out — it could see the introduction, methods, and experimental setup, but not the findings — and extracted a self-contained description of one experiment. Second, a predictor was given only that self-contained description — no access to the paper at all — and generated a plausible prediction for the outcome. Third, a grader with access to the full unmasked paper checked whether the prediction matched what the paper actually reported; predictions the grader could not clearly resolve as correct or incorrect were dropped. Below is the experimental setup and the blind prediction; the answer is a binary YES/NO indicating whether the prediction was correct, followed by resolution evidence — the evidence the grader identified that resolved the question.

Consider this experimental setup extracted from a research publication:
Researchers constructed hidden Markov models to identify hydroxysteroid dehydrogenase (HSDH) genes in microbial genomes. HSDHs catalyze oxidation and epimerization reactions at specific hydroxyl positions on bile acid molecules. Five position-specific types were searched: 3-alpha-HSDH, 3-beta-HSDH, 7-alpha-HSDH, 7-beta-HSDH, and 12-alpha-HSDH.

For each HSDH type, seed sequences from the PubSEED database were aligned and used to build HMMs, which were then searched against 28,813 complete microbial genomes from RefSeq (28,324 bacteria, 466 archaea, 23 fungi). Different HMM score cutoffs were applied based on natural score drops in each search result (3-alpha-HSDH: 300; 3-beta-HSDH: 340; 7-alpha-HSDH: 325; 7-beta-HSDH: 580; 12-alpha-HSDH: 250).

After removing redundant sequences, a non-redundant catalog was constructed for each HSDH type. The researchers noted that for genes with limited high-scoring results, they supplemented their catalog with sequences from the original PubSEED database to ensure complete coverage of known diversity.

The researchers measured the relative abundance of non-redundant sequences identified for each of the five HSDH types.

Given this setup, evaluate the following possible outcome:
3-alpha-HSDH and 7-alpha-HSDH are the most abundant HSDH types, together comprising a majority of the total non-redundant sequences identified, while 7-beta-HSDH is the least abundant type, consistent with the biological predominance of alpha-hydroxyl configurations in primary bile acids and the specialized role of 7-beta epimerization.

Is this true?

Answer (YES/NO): NO